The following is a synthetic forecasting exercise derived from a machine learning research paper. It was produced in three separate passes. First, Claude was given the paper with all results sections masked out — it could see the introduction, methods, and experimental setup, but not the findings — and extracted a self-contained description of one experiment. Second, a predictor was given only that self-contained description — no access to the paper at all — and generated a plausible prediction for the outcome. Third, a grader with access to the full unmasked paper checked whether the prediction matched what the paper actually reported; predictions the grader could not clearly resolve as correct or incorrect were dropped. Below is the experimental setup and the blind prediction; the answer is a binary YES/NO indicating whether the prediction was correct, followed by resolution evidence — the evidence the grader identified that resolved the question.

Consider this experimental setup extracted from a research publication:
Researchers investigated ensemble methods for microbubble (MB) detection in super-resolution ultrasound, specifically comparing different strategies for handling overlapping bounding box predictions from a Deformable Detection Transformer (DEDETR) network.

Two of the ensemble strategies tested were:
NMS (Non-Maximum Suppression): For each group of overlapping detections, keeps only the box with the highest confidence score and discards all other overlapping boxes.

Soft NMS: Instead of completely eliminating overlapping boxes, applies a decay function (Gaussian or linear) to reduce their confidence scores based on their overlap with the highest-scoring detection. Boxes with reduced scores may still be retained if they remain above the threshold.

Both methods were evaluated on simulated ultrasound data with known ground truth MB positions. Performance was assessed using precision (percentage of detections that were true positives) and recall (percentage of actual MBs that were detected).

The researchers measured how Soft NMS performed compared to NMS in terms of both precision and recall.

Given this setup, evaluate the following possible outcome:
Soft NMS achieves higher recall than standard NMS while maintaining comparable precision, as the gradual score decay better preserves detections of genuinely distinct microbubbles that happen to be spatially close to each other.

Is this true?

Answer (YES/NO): NO